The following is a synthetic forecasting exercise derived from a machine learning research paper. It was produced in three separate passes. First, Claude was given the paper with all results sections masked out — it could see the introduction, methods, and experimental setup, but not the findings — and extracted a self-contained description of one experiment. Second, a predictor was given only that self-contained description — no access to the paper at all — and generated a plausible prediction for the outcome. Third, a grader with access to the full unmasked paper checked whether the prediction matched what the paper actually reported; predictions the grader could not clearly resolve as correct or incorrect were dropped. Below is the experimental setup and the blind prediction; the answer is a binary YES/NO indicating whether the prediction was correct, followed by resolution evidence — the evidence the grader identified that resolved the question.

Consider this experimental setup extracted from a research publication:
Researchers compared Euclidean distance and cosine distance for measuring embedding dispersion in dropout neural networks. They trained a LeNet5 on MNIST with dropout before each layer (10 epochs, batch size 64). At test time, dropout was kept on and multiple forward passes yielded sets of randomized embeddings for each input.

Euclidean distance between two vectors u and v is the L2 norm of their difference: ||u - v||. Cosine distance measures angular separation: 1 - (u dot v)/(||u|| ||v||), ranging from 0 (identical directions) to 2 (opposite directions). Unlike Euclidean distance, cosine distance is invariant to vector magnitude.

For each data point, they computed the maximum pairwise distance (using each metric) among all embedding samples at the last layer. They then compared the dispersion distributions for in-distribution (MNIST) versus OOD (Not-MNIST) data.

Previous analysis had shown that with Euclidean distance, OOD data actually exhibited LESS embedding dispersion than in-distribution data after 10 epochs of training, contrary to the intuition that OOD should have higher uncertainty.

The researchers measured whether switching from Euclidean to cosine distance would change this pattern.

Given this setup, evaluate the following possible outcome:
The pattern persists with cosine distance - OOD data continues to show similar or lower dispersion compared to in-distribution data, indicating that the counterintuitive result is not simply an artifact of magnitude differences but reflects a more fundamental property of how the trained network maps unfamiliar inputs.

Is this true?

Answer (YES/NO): NO